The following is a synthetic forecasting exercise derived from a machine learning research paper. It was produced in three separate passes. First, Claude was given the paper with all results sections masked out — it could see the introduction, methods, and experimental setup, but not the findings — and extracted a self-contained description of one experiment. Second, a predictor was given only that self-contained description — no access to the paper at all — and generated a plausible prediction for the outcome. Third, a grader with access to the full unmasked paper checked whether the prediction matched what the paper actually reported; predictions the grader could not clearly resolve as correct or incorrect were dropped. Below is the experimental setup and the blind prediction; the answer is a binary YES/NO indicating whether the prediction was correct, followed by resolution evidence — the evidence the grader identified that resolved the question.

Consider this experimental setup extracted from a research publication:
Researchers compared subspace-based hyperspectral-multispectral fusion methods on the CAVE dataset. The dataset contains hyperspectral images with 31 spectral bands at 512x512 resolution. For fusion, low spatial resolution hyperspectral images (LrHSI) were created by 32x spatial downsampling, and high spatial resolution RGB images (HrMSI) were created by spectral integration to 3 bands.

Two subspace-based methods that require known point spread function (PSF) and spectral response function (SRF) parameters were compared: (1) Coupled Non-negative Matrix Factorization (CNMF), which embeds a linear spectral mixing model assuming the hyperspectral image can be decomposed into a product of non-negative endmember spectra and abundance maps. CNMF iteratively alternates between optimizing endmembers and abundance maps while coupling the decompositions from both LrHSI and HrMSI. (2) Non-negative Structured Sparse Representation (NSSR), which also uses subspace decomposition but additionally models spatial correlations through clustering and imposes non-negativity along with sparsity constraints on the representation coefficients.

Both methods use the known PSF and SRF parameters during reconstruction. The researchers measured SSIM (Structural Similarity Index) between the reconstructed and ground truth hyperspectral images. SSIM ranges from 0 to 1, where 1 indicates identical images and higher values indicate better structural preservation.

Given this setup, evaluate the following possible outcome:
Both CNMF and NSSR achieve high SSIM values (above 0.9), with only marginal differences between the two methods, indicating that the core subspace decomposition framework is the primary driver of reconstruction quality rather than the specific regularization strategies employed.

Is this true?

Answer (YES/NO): YES